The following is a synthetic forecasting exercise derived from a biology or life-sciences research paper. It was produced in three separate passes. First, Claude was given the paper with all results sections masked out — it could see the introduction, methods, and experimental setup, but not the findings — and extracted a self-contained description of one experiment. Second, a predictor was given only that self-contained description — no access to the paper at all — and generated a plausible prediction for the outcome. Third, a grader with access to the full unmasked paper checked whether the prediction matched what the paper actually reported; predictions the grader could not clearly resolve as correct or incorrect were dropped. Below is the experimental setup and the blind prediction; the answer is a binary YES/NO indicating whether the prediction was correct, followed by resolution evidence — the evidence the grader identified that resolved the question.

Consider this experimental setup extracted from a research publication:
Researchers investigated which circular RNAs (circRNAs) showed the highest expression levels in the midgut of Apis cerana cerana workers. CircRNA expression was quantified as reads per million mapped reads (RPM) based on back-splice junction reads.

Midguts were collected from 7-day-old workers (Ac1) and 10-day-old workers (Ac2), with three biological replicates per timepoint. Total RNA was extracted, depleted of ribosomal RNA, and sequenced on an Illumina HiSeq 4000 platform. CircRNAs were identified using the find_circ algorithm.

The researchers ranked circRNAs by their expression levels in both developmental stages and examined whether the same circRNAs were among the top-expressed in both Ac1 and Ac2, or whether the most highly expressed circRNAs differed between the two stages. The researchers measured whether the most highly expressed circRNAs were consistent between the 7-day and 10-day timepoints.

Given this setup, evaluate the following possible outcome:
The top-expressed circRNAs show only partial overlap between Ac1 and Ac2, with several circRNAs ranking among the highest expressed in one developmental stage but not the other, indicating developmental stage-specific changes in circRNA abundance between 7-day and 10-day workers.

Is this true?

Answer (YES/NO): NO